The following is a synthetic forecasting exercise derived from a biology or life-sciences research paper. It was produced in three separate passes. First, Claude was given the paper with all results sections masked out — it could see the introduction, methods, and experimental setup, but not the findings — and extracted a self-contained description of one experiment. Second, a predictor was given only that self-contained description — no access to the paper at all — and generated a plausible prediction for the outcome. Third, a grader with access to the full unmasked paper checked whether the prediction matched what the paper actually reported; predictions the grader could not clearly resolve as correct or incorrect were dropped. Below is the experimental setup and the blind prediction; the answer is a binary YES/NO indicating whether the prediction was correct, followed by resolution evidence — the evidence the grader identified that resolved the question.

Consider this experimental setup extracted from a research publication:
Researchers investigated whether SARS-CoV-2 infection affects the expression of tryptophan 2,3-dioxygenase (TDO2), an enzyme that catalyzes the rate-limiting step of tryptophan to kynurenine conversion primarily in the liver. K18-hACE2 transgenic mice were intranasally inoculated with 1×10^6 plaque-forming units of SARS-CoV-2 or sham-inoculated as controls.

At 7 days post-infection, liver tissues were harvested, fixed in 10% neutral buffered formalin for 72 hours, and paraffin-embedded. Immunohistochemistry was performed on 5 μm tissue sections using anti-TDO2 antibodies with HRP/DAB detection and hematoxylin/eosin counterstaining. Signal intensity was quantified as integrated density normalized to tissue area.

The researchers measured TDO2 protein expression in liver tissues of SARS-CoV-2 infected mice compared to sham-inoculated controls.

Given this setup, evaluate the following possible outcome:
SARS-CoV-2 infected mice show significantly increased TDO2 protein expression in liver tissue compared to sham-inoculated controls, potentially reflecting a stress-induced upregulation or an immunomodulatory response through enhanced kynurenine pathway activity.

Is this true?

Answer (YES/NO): NO